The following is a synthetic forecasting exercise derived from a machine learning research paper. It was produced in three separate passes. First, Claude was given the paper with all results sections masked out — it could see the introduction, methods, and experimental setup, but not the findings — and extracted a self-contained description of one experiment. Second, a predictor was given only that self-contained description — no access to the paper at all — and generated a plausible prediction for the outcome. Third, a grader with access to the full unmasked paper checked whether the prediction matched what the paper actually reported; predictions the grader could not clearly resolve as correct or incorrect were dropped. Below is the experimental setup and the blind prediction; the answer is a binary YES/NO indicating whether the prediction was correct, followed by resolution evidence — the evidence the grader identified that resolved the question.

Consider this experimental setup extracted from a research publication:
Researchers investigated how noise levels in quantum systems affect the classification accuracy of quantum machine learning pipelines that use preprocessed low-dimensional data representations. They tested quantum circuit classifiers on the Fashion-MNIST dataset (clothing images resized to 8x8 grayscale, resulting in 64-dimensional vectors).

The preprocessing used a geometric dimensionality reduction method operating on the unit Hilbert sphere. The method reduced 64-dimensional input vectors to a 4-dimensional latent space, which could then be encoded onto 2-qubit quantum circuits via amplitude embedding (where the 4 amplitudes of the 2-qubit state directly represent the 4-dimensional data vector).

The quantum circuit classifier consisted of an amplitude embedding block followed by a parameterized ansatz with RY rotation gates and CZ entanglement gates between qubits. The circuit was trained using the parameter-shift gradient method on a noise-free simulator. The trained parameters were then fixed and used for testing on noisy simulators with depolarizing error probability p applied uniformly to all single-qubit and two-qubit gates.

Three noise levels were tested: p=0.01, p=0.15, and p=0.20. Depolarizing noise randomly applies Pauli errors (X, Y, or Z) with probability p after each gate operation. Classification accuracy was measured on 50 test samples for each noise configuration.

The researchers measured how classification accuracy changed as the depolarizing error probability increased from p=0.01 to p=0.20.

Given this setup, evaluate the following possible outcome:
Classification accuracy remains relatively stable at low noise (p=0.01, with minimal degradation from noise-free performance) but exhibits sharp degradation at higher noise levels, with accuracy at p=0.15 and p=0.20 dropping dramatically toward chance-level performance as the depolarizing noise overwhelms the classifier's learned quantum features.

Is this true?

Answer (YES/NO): NO